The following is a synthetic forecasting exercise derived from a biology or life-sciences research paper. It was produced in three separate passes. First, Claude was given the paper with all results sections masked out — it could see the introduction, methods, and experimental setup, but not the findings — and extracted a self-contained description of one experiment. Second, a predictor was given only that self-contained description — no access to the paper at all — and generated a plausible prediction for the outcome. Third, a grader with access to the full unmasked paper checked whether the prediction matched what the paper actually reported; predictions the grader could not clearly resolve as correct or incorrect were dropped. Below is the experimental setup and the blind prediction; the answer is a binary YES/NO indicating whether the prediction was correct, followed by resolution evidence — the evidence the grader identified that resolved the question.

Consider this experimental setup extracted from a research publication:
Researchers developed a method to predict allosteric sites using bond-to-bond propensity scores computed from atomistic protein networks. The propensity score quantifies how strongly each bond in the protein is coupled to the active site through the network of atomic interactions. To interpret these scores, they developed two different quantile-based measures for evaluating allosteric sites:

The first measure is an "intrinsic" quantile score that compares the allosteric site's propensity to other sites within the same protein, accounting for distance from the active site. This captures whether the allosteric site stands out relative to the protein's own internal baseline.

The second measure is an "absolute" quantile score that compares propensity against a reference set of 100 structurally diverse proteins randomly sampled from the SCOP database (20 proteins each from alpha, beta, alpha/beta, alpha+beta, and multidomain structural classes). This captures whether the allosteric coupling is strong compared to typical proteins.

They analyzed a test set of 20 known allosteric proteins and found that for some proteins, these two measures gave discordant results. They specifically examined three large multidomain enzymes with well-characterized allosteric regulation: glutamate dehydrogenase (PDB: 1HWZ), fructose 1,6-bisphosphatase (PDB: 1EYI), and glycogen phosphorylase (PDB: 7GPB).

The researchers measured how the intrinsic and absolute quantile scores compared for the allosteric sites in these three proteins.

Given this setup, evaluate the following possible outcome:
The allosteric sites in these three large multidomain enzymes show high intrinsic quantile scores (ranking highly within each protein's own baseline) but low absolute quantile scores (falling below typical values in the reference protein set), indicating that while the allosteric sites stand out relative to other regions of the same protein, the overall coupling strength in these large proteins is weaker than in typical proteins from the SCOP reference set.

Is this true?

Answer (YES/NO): YES